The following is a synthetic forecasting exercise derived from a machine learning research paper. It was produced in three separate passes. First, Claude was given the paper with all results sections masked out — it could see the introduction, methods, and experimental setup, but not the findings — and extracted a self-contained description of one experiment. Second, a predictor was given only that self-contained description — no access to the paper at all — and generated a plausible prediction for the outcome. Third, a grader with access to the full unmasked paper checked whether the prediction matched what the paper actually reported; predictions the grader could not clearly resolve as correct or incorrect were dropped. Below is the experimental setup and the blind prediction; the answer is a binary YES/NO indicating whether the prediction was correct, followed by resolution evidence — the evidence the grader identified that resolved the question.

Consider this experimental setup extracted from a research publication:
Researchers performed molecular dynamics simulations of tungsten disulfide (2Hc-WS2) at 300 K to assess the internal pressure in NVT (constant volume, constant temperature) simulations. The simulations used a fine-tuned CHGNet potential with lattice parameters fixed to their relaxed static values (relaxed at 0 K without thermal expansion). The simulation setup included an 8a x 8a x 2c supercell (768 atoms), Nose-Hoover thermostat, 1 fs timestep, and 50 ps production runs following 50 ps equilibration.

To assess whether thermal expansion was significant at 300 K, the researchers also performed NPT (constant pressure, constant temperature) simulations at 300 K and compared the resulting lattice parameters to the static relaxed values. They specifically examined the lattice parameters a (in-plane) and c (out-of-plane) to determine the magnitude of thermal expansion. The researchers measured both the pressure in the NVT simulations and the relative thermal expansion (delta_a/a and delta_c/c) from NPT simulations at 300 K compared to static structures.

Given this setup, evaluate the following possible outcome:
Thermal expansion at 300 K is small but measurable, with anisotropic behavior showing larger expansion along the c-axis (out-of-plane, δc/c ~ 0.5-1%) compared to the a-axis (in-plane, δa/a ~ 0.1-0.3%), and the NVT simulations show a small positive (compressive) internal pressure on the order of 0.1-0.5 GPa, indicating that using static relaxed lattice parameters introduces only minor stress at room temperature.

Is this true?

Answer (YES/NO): YES